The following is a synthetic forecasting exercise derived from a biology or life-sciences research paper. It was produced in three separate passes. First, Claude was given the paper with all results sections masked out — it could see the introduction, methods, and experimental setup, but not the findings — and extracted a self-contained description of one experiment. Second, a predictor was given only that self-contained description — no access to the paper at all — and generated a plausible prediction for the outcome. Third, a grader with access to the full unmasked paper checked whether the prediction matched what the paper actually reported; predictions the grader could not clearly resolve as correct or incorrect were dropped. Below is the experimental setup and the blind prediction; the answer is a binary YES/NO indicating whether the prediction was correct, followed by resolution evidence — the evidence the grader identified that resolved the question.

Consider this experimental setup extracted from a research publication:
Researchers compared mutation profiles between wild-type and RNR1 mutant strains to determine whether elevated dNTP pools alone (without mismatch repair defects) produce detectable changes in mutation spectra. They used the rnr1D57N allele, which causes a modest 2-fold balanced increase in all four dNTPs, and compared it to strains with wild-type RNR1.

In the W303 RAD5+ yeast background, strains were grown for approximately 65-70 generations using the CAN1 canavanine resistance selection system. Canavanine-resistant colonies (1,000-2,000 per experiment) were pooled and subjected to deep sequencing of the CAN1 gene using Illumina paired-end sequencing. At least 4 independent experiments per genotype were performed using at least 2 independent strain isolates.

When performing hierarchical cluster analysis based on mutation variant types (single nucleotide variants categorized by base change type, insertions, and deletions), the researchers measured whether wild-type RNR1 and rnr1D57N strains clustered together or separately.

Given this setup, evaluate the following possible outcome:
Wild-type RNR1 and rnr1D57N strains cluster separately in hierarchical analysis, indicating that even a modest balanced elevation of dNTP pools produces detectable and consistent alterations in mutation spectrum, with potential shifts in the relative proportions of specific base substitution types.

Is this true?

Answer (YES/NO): NO